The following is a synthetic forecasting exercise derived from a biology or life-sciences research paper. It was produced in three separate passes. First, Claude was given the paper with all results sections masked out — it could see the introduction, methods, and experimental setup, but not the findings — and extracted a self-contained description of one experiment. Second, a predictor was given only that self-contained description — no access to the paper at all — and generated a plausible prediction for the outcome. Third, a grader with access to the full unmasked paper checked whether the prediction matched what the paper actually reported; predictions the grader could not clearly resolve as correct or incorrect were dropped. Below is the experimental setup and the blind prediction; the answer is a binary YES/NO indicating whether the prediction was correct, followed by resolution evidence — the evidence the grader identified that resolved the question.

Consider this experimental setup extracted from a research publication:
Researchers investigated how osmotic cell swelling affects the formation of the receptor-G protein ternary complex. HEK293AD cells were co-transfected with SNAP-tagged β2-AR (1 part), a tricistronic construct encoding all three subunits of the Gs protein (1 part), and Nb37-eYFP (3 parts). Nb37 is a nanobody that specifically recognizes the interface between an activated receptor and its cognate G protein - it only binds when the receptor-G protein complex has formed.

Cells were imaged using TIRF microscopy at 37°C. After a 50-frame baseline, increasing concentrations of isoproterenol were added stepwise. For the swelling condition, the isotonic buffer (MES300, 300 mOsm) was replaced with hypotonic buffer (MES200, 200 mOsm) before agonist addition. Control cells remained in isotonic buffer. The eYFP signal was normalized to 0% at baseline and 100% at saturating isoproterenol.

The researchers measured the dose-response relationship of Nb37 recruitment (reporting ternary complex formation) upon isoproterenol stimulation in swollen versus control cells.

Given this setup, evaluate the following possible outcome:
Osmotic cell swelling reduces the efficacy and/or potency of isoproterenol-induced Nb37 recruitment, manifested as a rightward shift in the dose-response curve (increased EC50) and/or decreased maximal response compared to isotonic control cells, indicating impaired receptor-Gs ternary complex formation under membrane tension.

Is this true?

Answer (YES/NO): NO